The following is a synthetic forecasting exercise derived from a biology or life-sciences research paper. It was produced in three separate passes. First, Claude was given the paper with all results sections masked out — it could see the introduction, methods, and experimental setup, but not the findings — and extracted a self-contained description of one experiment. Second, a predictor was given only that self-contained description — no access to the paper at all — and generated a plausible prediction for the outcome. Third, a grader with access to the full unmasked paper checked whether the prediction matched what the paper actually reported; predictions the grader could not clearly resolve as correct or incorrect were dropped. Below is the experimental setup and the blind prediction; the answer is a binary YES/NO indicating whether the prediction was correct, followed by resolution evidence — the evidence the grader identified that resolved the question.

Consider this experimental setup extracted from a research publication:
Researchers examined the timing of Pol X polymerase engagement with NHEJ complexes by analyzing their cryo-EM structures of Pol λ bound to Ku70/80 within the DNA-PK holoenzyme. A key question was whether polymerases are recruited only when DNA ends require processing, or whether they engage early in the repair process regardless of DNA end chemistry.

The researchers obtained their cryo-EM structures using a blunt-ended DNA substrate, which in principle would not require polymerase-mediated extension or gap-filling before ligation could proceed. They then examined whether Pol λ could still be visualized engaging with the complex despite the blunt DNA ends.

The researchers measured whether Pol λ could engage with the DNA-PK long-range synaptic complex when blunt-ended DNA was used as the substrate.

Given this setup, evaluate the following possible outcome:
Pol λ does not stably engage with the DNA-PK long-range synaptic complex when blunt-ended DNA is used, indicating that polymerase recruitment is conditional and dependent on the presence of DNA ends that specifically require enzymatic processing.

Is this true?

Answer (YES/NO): NO